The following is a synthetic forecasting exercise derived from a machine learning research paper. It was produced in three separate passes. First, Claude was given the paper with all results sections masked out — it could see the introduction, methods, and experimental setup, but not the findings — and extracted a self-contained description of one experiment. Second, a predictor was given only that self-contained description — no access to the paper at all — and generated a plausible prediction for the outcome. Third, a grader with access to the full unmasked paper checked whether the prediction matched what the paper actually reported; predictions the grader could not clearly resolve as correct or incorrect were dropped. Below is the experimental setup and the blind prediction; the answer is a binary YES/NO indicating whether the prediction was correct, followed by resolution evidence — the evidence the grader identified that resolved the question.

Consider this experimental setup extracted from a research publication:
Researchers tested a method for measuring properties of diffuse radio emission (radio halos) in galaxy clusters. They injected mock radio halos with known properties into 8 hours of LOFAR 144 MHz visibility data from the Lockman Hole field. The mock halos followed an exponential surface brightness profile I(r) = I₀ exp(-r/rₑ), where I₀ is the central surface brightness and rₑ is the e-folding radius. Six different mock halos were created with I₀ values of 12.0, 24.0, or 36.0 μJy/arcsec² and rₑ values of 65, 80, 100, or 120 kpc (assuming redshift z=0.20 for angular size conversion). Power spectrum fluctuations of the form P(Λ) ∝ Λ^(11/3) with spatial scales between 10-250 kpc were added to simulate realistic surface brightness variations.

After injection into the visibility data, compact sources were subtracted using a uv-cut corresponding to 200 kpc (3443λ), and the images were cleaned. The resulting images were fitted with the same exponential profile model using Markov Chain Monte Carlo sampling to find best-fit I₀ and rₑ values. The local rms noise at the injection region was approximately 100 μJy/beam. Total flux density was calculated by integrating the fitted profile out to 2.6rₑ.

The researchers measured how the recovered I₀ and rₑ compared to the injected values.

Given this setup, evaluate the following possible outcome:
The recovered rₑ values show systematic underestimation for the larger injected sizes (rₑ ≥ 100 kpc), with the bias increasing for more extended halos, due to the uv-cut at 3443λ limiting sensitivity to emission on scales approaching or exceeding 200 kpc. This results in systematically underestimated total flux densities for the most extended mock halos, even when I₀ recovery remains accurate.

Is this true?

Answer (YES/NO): NO